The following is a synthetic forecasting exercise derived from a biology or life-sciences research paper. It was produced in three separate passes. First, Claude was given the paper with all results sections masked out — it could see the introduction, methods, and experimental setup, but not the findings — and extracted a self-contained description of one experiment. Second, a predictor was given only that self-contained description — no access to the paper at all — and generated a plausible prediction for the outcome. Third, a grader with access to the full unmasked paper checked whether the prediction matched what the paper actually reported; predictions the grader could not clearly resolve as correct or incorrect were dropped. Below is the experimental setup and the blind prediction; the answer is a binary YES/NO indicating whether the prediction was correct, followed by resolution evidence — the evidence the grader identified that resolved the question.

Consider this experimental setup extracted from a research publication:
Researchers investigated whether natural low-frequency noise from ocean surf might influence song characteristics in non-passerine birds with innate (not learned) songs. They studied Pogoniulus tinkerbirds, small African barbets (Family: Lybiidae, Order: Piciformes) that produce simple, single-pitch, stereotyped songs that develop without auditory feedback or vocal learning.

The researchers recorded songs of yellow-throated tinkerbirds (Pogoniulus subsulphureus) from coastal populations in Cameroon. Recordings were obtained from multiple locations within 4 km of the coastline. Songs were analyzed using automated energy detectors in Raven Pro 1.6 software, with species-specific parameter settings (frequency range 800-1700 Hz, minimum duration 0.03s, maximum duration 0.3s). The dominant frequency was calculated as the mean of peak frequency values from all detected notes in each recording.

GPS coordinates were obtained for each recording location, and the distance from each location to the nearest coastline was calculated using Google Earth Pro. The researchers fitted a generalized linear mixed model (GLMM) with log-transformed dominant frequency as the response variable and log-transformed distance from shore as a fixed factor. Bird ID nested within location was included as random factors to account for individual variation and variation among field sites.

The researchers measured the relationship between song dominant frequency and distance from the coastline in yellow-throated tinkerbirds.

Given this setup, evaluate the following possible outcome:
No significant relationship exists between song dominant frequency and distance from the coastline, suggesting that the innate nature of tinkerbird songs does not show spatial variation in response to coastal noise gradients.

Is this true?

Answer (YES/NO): NO